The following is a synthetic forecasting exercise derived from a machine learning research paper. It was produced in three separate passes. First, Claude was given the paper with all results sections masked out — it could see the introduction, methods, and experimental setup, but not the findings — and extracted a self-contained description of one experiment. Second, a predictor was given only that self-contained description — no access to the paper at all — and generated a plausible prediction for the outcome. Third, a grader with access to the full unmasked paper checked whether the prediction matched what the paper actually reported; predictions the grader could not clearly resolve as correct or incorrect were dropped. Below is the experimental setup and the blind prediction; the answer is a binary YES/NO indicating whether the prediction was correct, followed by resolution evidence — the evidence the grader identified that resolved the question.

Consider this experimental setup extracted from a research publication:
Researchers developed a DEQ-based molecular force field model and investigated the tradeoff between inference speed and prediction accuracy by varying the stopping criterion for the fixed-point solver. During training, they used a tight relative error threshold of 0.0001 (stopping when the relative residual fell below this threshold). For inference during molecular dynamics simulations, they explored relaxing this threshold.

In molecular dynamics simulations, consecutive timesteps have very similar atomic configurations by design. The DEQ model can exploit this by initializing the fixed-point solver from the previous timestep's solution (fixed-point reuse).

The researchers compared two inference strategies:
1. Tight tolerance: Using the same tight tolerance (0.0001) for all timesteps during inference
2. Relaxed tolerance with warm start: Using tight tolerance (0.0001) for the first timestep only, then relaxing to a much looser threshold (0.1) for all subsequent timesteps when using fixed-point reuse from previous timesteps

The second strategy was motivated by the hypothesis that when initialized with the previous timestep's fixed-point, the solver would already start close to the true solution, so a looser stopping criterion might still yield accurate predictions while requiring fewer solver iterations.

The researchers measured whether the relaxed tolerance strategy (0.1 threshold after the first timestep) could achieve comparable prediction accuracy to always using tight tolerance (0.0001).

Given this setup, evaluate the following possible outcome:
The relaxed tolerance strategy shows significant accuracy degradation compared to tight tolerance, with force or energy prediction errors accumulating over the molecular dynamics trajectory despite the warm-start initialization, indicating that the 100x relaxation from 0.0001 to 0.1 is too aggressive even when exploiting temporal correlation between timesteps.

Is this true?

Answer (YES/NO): NO